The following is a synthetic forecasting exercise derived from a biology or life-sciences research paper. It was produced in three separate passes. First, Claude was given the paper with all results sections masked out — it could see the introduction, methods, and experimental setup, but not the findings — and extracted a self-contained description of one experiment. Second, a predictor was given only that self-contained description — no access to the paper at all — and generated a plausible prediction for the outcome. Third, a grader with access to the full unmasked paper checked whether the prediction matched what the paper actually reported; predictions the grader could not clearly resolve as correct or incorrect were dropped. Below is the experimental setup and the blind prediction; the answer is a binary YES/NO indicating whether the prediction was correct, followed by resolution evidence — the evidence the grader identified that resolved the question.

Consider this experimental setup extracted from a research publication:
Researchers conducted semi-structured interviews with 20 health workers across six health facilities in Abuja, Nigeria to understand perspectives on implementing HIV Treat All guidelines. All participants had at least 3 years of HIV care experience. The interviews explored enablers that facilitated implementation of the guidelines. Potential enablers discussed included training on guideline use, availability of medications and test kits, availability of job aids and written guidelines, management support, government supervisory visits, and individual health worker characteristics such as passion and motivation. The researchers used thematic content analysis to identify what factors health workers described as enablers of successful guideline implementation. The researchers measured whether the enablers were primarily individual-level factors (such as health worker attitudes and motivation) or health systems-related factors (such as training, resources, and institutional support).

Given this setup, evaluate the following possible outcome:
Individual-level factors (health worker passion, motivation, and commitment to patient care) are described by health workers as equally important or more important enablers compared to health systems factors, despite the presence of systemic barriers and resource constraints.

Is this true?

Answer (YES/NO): NO